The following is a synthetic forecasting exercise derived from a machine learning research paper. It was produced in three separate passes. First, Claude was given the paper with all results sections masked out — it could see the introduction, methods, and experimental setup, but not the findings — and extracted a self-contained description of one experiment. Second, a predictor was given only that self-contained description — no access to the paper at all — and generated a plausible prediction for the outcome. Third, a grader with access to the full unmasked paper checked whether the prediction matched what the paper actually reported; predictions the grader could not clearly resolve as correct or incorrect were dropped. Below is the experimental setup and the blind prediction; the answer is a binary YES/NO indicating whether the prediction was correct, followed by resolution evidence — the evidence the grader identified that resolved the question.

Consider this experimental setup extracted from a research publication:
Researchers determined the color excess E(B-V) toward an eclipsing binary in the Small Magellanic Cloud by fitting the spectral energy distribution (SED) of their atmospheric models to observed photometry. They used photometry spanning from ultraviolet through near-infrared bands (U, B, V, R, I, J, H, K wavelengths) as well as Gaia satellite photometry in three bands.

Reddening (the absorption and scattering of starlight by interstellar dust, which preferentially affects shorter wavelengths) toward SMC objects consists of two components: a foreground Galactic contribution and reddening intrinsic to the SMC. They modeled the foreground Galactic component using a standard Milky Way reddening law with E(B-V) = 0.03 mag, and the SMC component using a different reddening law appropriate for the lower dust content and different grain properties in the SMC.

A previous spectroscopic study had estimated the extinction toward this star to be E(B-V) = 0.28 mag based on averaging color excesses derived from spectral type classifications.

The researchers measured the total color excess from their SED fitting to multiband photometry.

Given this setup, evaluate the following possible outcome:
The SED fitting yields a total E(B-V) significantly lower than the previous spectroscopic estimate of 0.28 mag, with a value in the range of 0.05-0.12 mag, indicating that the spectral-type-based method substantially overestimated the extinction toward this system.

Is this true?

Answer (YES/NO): NO